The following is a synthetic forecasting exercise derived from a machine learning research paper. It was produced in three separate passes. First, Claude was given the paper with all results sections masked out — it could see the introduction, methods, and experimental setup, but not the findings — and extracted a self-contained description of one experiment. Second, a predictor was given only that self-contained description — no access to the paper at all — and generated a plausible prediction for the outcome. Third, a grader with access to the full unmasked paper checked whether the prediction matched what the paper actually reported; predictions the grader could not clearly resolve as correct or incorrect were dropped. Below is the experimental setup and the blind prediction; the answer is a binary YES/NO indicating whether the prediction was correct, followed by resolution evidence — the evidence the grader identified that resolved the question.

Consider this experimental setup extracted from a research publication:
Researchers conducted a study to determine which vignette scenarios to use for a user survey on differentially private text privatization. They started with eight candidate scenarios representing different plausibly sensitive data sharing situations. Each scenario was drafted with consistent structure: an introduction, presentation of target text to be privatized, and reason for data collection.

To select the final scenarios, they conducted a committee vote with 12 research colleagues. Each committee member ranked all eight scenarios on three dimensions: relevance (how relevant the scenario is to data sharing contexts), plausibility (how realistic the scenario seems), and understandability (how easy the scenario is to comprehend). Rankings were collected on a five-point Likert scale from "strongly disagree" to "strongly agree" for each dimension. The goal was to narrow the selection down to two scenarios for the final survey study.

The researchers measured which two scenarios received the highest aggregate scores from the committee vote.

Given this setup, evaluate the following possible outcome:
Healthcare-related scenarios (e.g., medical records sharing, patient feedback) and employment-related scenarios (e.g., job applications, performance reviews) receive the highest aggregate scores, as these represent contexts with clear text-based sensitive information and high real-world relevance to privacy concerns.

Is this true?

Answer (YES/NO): NO